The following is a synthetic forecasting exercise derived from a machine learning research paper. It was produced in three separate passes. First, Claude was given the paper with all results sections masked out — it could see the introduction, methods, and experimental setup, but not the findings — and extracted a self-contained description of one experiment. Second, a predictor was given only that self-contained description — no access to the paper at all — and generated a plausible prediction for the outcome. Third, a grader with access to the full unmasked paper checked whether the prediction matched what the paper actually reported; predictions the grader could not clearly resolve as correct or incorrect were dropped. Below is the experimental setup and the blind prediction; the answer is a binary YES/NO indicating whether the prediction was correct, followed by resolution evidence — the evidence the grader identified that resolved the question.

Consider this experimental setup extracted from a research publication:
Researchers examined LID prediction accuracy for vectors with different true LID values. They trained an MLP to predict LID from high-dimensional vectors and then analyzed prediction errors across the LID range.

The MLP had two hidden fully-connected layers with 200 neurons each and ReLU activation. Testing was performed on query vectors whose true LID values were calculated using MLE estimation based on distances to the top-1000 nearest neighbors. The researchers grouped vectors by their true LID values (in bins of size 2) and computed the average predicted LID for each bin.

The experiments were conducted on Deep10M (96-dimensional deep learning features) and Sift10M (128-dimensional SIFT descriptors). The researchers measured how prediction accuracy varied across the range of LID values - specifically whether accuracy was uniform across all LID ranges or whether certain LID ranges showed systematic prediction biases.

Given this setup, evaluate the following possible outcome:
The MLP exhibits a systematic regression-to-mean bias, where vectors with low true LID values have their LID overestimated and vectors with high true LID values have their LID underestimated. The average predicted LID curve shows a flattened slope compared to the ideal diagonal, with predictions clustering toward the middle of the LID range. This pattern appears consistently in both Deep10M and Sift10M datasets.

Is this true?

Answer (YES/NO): NO